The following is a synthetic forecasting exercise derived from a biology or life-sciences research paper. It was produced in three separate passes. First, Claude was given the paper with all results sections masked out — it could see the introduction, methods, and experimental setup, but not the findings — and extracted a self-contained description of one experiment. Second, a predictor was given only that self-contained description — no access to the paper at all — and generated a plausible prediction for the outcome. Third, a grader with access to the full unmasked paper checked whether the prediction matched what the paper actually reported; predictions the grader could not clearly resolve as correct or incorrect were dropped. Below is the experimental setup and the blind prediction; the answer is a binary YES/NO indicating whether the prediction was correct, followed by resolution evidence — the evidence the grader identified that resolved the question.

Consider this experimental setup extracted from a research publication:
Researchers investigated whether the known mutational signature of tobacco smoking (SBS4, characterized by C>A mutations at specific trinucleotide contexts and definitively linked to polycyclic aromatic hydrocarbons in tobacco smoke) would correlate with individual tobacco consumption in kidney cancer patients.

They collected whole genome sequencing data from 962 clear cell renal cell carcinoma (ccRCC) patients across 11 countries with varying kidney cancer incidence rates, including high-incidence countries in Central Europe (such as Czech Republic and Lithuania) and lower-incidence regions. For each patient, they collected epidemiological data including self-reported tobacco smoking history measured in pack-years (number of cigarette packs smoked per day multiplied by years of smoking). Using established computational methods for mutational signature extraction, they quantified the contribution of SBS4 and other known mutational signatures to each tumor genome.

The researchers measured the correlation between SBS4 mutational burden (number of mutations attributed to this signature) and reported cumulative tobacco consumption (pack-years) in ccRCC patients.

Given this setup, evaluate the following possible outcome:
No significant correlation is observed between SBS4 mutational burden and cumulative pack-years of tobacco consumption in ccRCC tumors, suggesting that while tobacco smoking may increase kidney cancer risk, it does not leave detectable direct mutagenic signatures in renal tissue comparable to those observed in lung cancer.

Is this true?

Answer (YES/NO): NO